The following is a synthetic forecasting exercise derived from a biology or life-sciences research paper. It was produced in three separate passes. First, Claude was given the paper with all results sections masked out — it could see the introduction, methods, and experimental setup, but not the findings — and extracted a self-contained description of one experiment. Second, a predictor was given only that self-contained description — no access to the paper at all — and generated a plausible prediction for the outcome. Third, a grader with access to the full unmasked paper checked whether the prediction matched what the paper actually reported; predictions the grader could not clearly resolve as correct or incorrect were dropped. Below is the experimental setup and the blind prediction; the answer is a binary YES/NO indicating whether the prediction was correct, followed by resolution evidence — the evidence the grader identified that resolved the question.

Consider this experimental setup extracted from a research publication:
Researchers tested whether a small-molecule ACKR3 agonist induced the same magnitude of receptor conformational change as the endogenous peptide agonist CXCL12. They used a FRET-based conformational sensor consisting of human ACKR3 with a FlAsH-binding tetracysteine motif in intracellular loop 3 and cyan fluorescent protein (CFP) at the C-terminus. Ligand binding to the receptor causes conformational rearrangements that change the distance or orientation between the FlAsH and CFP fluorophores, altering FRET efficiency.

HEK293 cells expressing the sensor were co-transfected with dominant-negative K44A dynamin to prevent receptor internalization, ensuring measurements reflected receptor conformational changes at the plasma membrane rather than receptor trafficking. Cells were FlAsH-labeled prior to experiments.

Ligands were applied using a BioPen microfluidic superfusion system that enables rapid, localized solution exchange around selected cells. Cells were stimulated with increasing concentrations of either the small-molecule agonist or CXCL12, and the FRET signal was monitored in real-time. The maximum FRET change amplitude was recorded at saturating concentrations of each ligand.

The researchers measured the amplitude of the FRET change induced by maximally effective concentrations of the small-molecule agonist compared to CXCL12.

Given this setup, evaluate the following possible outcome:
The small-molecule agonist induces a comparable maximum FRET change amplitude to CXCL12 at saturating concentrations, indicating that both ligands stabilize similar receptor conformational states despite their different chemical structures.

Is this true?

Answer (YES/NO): YES